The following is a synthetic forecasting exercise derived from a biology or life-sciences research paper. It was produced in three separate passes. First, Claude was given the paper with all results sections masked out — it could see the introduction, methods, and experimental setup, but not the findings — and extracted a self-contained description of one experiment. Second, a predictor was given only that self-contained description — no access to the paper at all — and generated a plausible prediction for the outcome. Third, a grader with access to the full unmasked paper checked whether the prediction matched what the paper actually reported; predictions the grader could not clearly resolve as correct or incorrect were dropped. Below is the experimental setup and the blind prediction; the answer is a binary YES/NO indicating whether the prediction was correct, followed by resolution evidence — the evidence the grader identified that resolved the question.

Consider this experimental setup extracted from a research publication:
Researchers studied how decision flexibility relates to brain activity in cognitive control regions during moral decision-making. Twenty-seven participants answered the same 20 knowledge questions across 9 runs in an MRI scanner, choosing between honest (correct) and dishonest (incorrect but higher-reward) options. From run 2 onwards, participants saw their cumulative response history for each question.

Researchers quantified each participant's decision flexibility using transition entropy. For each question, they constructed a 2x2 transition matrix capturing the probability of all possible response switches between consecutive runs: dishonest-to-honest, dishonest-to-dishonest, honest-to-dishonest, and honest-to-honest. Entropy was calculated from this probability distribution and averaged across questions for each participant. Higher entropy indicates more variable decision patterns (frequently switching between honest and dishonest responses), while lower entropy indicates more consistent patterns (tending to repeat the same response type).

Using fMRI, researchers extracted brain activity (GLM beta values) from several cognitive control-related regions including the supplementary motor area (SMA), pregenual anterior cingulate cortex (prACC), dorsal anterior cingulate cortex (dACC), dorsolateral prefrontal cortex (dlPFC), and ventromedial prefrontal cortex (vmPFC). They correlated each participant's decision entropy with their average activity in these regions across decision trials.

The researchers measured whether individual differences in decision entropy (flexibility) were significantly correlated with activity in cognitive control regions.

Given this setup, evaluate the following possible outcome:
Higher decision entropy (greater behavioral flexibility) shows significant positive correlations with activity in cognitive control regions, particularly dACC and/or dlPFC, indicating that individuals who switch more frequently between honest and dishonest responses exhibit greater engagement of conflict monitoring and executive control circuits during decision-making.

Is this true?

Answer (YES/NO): YES